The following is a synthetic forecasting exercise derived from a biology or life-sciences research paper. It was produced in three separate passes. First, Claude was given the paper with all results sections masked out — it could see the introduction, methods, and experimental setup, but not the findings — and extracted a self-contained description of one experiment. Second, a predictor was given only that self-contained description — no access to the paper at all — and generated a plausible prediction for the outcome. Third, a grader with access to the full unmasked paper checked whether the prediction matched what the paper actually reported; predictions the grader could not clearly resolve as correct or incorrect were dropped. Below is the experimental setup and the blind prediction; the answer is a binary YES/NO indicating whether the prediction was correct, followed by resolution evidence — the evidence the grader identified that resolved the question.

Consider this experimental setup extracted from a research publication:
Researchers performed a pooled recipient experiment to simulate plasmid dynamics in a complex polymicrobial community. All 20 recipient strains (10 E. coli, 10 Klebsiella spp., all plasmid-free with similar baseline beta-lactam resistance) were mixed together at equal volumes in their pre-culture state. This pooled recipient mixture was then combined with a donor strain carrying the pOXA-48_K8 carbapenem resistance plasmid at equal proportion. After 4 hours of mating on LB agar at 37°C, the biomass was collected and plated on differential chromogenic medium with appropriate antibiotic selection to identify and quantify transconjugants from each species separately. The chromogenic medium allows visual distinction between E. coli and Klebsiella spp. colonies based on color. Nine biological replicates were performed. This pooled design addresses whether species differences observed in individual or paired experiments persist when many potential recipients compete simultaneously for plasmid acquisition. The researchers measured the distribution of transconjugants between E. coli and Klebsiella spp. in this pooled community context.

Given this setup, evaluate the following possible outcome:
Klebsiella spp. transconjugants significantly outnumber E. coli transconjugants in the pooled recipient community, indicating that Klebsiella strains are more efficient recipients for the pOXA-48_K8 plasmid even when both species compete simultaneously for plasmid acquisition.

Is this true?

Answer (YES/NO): YES